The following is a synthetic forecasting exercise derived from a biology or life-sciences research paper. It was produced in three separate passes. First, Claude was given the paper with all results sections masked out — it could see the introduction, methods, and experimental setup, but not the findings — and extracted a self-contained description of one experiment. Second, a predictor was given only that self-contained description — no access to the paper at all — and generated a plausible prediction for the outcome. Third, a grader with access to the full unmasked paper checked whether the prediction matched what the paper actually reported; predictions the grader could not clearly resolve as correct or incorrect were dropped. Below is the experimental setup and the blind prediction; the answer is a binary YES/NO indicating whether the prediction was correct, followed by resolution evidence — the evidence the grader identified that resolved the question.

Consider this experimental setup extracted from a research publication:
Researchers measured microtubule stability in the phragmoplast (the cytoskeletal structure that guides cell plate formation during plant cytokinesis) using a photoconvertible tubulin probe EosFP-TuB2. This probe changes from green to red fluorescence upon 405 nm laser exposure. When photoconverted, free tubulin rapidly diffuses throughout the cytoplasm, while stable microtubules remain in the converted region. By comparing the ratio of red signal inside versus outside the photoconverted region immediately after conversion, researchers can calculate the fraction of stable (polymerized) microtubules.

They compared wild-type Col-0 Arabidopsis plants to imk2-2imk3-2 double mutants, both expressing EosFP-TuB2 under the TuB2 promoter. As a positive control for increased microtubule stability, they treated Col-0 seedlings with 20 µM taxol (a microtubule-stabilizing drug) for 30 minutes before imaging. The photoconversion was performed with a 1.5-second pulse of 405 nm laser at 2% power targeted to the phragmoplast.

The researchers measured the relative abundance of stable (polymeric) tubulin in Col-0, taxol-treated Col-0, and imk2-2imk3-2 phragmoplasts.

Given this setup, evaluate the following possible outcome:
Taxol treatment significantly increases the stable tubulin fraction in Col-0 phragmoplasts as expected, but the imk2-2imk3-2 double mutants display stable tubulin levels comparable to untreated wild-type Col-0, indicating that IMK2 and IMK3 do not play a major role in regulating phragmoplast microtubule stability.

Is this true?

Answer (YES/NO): NO